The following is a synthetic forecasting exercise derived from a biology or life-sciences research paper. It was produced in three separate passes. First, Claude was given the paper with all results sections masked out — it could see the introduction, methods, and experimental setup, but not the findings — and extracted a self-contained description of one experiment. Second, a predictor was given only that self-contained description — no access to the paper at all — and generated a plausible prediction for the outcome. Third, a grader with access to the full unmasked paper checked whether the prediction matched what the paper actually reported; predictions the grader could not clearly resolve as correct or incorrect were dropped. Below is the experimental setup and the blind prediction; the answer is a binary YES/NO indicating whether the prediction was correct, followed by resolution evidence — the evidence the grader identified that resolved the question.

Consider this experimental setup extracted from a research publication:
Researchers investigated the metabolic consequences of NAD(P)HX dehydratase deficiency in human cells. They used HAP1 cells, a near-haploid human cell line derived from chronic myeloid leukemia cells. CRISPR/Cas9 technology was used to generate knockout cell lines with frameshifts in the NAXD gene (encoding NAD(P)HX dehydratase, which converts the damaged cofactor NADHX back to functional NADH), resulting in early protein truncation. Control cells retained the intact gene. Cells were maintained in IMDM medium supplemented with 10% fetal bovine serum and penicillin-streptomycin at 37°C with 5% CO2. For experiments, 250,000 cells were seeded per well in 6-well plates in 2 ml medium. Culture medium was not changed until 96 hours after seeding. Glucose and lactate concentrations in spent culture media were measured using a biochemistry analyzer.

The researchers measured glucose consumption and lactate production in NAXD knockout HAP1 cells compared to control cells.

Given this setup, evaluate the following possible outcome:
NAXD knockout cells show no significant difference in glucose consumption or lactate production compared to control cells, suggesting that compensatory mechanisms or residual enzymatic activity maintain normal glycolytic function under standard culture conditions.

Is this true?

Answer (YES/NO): NO